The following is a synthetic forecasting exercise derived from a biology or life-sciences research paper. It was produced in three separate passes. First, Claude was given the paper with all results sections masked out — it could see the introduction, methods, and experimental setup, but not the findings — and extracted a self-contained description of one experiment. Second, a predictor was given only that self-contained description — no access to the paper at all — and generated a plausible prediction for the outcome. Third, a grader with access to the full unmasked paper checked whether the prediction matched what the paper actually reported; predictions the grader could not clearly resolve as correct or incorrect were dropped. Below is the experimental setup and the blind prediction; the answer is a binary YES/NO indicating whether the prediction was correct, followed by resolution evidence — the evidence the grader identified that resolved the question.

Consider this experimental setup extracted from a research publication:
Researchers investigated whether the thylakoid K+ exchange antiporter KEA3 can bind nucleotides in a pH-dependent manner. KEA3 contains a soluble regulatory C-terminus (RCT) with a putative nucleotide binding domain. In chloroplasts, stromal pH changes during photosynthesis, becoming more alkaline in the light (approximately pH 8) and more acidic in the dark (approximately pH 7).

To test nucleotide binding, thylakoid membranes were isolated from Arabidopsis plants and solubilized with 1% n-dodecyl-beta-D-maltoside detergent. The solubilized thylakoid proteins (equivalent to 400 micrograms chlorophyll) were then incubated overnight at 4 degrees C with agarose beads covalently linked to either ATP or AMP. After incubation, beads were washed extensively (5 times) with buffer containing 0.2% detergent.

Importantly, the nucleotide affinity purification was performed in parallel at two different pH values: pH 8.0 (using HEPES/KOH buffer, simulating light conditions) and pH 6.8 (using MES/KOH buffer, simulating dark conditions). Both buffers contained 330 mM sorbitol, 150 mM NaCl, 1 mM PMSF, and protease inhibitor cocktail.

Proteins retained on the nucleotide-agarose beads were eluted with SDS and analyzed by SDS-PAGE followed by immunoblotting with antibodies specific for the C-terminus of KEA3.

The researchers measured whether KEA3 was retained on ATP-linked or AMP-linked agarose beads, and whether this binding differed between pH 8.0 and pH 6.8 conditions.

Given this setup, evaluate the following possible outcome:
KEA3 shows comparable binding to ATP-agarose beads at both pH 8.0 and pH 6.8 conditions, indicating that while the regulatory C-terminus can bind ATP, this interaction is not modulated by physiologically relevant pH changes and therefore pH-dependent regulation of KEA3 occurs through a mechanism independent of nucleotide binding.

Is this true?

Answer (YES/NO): NO